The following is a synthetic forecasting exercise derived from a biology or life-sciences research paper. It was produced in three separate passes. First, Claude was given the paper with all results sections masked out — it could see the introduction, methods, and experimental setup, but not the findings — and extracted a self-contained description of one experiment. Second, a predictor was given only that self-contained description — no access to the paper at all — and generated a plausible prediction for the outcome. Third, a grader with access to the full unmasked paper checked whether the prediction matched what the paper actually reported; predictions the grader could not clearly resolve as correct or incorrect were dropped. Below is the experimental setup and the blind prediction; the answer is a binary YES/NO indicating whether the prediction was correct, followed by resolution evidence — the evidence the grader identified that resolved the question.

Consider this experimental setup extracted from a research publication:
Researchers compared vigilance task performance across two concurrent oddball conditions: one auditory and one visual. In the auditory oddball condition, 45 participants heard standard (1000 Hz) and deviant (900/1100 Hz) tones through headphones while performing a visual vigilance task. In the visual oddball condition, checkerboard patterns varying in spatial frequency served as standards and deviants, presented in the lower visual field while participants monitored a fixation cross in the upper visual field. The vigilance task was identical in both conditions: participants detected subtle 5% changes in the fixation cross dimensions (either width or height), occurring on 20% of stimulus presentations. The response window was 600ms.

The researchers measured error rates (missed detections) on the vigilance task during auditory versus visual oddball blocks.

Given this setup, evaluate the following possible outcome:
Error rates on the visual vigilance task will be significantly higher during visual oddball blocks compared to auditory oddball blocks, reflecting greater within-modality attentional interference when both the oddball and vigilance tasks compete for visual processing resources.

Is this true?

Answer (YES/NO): YES